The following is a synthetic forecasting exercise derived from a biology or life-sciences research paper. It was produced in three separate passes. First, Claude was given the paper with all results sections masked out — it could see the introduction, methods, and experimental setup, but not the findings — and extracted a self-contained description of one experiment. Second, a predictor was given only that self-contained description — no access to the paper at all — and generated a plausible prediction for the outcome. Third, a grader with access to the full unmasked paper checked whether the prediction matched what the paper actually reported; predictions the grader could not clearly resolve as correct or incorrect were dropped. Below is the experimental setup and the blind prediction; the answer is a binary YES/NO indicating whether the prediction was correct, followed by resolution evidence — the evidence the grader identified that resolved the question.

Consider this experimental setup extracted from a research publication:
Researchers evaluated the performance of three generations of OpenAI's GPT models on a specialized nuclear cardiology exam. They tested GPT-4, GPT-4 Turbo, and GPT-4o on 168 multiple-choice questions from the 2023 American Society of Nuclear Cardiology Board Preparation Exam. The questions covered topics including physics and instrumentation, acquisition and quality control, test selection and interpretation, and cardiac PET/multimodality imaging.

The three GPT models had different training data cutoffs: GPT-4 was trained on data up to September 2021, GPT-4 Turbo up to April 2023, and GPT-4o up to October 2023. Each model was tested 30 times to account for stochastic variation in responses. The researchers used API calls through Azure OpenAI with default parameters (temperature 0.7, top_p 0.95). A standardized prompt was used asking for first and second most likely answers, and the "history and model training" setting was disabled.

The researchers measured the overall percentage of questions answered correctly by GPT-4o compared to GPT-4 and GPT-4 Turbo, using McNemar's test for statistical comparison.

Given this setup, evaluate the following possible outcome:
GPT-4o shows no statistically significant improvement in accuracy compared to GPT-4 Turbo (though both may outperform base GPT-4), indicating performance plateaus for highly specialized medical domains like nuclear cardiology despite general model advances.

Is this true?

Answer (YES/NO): NO